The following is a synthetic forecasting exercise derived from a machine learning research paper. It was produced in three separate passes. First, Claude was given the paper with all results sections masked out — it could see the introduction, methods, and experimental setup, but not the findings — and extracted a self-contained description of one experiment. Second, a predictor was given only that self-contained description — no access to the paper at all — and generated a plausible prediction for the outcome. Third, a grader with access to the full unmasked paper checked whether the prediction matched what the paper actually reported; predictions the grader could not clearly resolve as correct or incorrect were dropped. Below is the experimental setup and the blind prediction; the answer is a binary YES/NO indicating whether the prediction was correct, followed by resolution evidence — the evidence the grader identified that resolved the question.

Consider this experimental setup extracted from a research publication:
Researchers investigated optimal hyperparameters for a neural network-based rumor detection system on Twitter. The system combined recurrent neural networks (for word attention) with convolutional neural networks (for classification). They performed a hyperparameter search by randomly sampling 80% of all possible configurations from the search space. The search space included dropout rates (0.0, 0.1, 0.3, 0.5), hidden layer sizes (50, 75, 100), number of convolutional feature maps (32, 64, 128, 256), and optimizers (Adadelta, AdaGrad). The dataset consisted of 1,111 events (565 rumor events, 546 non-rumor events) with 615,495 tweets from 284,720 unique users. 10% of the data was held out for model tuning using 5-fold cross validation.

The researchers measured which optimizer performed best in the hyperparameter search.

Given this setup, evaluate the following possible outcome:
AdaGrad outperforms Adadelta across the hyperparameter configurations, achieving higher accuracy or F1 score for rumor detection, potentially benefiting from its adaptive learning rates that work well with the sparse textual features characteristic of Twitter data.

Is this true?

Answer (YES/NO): NO